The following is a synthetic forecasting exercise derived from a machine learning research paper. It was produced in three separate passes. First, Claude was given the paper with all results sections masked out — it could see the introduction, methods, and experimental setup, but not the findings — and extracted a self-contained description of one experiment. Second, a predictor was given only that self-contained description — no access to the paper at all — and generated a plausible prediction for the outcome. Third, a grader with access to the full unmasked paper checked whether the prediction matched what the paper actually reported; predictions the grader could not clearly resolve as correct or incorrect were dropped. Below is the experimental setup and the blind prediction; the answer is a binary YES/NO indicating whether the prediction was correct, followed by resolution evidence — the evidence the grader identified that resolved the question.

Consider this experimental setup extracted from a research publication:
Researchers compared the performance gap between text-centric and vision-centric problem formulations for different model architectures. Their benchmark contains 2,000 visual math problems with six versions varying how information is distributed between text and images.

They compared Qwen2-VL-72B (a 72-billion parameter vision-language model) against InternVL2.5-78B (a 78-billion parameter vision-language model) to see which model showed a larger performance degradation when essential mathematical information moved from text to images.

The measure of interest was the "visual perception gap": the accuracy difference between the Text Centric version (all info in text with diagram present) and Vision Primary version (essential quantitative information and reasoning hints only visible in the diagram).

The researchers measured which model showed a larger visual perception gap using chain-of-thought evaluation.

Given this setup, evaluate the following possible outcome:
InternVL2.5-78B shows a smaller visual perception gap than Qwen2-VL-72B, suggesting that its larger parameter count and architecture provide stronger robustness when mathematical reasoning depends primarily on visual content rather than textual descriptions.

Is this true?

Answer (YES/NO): YES